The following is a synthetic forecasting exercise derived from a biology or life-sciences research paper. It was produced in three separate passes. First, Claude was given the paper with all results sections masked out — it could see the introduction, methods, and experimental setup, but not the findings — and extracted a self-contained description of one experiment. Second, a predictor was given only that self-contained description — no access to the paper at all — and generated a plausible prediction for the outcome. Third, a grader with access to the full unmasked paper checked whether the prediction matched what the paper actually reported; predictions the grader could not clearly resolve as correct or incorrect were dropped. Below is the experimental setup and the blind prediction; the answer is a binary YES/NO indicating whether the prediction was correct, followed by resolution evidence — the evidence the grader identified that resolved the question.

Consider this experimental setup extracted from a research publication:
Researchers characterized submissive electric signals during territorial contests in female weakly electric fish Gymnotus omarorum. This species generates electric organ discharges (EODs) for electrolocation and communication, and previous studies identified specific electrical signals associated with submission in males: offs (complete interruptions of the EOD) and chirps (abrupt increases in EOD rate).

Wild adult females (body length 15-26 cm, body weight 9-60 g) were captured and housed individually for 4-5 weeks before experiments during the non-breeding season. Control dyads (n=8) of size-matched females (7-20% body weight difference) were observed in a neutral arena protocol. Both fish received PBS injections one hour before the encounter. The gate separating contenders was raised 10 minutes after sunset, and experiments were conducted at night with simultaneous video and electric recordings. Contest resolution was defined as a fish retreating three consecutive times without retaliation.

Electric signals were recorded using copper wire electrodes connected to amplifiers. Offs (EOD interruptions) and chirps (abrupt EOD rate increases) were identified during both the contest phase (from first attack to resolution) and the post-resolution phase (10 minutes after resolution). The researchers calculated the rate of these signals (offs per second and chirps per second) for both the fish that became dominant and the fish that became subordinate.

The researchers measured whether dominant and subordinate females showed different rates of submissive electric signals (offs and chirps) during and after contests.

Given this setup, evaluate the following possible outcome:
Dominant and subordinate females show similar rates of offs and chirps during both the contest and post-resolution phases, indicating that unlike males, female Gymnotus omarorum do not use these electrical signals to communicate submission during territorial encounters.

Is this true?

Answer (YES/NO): NO